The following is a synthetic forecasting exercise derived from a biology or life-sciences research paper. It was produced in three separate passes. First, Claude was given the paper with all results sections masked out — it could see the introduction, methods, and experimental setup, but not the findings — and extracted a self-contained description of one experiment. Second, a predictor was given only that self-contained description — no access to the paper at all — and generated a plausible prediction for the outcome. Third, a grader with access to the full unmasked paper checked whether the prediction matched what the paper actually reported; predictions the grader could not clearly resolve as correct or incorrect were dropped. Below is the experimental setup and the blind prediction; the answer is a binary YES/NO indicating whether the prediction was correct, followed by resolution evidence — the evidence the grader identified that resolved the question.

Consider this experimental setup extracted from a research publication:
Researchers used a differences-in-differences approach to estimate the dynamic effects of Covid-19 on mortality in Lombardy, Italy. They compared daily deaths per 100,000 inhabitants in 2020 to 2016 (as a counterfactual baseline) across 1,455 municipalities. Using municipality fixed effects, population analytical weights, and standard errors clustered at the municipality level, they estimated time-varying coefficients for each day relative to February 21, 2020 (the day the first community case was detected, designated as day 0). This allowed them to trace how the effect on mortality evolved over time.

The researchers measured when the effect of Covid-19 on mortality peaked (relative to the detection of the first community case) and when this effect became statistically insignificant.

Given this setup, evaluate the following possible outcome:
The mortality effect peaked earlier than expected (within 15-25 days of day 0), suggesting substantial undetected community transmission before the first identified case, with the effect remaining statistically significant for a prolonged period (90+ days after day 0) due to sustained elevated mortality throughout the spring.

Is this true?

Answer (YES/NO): NO